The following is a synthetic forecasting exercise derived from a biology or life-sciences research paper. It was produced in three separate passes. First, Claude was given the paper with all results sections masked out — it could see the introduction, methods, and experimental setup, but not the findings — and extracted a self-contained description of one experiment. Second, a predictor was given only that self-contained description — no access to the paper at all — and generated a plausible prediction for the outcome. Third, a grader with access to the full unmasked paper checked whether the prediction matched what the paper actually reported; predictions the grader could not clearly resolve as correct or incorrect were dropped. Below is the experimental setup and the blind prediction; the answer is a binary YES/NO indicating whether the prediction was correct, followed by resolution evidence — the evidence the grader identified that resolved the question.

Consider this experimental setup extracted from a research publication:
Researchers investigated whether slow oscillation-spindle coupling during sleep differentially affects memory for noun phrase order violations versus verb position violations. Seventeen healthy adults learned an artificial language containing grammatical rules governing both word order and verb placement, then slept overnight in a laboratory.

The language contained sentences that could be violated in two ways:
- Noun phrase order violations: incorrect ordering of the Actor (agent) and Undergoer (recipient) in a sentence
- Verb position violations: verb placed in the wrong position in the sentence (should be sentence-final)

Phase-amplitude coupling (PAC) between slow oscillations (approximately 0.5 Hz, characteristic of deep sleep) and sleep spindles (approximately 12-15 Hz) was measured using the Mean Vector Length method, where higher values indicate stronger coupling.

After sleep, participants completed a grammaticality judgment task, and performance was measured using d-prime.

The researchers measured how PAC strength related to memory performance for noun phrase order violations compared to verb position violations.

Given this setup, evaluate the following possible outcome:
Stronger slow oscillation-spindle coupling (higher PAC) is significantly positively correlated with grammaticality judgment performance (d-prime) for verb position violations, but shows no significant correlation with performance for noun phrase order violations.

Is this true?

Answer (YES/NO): NO